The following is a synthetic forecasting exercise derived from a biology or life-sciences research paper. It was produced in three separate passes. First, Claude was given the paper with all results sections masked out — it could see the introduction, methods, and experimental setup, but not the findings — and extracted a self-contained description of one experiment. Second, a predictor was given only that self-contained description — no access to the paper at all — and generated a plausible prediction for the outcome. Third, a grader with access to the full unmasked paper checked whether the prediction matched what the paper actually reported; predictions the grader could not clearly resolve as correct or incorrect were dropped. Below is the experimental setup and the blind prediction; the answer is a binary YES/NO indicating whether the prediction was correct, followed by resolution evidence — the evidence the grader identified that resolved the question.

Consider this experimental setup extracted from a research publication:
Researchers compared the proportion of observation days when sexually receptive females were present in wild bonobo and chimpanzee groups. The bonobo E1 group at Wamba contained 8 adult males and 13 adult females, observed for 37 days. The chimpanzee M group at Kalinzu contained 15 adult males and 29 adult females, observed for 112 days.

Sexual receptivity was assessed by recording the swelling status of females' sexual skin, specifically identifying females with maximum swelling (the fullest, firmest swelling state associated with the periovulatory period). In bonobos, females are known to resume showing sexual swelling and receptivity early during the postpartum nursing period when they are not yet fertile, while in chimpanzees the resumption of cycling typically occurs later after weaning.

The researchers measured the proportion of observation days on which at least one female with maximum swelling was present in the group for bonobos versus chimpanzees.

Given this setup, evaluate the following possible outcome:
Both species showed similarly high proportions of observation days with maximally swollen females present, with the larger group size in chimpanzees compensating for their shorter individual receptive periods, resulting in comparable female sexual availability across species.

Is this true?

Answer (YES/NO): NO